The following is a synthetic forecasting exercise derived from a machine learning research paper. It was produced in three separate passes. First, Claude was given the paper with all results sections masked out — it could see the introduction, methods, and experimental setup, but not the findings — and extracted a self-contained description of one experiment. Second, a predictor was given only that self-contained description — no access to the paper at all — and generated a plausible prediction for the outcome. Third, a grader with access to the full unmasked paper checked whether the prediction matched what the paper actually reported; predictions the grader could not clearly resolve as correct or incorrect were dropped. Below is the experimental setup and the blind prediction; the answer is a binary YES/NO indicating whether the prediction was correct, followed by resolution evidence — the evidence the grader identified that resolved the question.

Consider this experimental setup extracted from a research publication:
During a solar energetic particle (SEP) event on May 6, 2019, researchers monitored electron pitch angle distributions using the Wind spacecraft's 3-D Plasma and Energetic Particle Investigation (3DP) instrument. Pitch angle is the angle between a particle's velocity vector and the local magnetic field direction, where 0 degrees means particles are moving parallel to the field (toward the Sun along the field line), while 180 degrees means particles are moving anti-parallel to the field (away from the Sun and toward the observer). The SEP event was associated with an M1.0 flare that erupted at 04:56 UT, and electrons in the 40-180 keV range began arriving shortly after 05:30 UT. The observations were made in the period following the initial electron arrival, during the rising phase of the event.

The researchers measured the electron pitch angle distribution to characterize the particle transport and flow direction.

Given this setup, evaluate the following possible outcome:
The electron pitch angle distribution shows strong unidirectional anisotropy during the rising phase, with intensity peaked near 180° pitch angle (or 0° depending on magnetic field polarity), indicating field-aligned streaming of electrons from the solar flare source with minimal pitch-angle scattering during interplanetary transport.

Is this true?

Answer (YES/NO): YES